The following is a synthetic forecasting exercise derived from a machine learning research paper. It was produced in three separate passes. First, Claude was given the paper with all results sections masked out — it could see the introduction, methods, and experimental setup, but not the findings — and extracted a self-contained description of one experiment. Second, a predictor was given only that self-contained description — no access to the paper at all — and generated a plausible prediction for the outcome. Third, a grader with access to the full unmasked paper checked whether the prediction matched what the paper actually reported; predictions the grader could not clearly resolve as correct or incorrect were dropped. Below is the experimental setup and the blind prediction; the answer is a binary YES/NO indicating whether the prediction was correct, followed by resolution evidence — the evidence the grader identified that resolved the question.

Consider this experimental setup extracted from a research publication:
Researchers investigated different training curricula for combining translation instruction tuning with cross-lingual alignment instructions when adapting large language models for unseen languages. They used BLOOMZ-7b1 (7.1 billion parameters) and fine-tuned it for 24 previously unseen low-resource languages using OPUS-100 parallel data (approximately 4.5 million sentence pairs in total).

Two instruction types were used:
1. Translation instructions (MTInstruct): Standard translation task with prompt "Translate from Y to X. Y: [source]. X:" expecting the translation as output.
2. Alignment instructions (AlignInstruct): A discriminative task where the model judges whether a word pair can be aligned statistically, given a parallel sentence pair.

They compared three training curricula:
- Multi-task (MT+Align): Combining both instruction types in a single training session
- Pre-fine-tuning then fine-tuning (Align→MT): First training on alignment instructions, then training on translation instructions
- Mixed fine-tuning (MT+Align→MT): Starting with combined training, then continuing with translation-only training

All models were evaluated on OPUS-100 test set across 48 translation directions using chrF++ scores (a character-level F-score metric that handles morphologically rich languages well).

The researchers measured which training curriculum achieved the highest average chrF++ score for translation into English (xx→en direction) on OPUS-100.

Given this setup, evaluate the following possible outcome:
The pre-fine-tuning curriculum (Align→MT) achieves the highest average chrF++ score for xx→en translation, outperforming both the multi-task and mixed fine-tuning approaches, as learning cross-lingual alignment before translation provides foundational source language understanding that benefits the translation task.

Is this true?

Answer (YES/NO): NO